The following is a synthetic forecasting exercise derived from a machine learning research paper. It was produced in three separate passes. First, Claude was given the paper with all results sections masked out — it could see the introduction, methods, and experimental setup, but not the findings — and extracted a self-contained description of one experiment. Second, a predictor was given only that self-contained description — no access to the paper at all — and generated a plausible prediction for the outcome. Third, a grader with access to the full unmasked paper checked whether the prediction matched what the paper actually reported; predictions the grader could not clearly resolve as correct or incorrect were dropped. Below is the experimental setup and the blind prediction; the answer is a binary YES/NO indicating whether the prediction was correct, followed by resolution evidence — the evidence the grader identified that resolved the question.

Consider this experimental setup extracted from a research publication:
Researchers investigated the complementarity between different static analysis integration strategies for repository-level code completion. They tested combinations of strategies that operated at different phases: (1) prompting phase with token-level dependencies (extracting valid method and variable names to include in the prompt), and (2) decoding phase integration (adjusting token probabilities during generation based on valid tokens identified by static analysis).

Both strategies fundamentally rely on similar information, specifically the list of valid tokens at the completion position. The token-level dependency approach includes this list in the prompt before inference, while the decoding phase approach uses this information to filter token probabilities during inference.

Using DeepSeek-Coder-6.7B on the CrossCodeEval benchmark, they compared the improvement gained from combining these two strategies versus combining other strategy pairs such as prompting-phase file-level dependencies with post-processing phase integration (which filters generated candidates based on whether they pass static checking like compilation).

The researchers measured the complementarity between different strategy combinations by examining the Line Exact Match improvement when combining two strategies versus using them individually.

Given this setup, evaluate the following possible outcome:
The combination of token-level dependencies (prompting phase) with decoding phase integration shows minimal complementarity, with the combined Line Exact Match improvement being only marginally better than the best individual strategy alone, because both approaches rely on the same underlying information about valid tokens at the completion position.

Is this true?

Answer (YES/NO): YES